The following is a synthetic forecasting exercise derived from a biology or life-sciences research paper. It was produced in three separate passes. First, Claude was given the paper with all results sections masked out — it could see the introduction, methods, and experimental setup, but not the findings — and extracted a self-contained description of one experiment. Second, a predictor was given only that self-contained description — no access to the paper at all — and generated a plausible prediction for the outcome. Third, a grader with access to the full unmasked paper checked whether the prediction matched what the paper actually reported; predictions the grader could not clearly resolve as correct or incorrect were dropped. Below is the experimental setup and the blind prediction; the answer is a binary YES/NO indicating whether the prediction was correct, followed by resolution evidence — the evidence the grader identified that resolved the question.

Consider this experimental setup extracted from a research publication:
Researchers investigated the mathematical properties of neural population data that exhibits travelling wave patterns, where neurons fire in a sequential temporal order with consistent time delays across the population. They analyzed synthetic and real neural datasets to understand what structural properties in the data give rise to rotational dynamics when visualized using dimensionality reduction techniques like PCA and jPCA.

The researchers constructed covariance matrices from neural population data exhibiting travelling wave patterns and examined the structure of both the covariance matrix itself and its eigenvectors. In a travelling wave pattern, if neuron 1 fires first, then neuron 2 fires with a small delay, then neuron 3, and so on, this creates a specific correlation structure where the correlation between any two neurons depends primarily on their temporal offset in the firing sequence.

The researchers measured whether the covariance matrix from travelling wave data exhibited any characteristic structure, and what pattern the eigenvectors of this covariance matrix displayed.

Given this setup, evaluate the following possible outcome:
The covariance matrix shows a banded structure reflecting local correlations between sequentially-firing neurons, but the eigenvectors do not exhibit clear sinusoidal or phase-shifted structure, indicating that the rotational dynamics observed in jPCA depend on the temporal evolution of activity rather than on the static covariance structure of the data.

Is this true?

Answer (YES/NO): NO